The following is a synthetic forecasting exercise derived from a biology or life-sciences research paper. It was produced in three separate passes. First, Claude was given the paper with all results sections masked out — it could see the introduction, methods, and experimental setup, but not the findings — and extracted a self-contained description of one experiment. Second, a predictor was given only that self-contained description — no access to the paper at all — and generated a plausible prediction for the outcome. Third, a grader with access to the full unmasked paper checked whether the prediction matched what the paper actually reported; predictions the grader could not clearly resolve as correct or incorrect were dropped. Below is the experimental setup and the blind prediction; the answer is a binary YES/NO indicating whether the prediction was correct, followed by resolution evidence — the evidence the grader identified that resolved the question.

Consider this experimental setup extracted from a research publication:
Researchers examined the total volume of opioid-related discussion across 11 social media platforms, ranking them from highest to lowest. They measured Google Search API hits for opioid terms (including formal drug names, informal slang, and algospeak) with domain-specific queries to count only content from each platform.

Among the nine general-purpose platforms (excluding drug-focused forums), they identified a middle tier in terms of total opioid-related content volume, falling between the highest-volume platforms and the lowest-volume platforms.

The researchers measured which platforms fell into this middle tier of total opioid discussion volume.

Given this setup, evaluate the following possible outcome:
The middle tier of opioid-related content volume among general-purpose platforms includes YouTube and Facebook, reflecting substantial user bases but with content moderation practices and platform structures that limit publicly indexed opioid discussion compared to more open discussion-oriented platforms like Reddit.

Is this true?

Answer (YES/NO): NO